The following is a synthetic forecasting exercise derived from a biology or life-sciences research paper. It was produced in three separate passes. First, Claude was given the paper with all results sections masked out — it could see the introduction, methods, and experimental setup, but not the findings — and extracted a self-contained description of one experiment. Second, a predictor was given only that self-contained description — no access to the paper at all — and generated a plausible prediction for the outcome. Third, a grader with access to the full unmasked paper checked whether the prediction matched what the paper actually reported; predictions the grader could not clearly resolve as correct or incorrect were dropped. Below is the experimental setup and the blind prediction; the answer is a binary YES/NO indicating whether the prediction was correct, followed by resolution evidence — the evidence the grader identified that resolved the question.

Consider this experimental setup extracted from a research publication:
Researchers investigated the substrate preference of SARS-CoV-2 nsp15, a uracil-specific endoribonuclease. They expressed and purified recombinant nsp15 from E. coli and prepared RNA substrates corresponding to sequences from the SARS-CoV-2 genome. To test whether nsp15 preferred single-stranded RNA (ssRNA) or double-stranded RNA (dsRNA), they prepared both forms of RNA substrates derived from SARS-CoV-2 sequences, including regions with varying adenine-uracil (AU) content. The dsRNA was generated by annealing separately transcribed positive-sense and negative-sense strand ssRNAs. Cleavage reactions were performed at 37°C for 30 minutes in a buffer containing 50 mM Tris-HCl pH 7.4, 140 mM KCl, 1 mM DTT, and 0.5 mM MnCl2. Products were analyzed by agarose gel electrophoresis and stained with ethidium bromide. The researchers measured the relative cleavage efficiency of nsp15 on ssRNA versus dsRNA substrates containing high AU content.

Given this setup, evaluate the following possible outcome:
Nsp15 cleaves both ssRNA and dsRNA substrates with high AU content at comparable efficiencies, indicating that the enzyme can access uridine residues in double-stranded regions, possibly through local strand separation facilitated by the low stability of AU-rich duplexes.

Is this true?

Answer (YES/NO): NO